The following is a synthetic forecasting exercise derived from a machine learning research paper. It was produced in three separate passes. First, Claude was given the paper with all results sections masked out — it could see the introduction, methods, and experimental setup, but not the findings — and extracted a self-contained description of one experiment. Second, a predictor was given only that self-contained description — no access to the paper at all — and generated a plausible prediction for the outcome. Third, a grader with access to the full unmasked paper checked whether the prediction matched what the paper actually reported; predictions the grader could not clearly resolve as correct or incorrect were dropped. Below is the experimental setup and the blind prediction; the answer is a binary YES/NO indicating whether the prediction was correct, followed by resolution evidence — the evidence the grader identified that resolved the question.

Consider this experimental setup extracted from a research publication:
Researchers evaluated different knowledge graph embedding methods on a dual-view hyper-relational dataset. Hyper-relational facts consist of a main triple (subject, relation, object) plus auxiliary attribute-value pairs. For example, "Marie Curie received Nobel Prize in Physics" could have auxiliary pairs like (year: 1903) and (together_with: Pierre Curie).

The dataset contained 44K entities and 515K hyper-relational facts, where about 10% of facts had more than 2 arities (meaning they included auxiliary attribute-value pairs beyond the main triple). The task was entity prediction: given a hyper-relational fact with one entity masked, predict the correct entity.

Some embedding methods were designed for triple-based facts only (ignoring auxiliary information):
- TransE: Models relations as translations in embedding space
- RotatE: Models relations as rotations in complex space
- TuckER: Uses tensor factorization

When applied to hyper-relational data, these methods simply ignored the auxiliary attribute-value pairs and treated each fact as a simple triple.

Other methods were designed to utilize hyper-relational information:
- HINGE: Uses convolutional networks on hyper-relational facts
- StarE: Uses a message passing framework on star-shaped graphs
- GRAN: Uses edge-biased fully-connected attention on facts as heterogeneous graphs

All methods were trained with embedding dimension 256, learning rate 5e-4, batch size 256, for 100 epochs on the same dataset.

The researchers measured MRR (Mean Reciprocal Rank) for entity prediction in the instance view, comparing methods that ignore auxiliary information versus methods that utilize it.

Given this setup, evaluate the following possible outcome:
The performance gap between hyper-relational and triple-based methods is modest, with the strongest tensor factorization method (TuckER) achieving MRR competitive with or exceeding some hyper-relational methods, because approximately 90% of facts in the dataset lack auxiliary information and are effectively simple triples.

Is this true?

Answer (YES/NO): NO